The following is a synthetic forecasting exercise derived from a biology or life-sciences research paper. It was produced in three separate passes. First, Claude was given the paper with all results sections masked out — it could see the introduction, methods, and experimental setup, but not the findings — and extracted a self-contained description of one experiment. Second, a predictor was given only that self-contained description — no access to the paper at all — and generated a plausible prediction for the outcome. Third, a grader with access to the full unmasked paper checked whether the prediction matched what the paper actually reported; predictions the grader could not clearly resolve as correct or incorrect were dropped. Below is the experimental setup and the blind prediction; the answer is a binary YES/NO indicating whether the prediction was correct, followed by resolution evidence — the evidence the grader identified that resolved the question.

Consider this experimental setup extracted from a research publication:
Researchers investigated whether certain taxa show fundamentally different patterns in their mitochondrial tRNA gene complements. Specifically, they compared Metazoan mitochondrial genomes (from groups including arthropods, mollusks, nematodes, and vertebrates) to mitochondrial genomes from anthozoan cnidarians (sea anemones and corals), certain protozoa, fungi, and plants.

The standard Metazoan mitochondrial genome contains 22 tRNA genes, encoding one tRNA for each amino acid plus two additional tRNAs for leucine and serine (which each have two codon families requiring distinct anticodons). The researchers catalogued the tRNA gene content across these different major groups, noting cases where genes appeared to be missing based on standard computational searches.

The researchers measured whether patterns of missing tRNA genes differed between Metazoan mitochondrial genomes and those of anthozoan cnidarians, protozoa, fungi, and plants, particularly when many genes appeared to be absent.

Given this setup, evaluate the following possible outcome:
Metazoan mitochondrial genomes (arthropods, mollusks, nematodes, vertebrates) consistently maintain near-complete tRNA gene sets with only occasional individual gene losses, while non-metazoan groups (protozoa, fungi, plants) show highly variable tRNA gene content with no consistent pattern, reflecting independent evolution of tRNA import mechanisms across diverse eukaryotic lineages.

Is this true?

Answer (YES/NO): NO